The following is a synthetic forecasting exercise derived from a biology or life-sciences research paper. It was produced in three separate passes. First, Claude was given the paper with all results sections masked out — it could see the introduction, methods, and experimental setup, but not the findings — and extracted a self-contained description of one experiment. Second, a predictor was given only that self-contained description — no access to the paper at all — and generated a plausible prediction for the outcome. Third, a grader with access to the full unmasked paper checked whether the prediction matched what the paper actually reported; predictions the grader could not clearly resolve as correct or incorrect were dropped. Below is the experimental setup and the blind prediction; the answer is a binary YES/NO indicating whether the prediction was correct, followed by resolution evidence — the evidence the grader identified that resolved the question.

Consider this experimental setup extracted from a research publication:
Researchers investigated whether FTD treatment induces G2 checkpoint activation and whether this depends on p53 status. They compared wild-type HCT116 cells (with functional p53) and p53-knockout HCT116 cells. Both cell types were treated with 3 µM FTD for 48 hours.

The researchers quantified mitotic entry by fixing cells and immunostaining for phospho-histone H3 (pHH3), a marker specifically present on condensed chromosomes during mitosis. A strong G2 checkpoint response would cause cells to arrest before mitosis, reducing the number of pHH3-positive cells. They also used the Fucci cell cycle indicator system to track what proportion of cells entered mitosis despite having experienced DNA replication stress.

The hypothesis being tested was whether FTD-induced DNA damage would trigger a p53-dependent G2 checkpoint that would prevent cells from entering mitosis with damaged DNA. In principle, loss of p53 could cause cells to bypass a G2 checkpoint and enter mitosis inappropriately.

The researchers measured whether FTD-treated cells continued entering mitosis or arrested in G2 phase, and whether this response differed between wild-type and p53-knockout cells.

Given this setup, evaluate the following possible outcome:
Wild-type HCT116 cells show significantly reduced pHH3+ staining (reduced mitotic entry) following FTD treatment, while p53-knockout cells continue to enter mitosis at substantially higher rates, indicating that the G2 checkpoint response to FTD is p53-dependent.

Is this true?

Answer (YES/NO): YES